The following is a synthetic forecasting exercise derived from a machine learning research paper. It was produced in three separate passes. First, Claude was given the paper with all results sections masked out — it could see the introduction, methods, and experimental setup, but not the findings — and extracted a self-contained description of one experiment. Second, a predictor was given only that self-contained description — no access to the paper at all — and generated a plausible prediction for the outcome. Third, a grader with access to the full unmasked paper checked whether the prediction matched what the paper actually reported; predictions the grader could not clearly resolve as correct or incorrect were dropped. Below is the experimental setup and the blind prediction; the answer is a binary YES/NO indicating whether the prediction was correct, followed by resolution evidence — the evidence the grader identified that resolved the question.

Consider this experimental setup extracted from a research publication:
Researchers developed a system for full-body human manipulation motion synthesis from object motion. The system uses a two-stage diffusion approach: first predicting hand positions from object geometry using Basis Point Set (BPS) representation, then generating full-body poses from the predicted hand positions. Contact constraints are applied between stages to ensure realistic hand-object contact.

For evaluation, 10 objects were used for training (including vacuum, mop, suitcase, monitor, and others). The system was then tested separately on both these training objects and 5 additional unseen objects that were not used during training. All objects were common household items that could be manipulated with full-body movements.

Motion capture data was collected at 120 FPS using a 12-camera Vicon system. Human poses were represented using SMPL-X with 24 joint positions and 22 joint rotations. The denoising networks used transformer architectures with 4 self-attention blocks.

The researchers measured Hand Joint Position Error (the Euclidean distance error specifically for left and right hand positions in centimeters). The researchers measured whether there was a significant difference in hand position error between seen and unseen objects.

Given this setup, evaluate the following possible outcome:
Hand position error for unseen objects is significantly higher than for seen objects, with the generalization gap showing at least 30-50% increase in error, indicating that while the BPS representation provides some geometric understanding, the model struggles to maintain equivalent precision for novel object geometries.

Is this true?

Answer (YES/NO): NO